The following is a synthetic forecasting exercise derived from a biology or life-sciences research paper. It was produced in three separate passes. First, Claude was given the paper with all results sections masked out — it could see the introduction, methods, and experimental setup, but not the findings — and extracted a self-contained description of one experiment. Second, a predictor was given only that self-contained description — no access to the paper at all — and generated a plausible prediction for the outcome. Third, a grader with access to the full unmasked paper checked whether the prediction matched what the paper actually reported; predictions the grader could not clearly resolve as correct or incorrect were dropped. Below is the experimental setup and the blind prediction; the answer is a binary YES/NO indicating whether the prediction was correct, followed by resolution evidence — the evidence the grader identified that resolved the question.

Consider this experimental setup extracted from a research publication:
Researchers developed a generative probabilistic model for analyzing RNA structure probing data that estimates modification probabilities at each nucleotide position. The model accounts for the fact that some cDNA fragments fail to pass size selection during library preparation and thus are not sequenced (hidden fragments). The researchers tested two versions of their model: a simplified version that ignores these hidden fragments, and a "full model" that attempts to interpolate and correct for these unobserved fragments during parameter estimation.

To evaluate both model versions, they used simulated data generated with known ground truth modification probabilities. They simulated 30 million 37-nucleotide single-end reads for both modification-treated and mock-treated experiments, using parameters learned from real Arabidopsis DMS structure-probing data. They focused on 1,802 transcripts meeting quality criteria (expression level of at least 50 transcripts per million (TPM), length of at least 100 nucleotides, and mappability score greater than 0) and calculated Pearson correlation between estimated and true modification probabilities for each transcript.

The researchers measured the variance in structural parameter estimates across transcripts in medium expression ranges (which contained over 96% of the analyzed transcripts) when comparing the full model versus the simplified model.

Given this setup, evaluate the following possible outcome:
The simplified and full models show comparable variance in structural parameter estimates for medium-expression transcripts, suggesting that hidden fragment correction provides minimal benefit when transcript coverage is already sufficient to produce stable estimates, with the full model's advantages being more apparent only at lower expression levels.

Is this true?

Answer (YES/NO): NO